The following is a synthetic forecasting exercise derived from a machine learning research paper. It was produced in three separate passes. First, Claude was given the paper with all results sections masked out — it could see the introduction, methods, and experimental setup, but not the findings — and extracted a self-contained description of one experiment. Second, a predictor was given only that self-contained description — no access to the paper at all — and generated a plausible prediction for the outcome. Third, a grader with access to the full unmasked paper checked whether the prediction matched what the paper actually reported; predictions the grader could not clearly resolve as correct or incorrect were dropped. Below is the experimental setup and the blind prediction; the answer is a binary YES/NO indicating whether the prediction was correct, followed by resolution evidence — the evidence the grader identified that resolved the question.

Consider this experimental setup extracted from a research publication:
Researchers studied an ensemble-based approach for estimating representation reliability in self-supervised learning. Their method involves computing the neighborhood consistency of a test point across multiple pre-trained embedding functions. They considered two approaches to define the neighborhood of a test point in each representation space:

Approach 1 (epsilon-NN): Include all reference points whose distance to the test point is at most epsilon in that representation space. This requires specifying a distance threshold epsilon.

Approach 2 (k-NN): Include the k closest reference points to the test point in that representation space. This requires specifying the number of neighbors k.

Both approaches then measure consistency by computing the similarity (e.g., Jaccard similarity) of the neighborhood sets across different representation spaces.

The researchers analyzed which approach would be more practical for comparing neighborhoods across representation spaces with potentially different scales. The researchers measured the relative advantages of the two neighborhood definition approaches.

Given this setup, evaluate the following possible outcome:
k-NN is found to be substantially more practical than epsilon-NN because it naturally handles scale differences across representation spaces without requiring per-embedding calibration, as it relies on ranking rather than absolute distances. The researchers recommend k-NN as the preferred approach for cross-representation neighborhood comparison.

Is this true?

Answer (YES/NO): YES